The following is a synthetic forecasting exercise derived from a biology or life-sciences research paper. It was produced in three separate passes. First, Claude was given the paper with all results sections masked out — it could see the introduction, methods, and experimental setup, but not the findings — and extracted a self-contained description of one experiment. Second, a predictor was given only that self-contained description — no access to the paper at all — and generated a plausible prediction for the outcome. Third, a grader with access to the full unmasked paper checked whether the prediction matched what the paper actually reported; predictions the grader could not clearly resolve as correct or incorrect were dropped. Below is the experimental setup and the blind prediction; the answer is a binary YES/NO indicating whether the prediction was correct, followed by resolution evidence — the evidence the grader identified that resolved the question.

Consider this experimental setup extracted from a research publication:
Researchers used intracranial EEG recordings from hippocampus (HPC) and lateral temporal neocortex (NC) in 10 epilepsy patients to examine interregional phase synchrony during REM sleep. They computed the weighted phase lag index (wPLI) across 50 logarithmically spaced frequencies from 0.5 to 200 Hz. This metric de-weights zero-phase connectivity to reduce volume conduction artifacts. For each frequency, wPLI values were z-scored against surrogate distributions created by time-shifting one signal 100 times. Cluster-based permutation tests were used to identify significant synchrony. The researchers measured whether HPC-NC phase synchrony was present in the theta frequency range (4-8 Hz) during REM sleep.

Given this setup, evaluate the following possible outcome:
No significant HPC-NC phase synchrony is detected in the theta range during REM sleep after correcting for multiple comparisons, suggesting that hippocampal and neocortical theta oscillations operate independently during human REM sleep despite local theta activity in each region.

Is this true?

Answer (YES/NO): NO